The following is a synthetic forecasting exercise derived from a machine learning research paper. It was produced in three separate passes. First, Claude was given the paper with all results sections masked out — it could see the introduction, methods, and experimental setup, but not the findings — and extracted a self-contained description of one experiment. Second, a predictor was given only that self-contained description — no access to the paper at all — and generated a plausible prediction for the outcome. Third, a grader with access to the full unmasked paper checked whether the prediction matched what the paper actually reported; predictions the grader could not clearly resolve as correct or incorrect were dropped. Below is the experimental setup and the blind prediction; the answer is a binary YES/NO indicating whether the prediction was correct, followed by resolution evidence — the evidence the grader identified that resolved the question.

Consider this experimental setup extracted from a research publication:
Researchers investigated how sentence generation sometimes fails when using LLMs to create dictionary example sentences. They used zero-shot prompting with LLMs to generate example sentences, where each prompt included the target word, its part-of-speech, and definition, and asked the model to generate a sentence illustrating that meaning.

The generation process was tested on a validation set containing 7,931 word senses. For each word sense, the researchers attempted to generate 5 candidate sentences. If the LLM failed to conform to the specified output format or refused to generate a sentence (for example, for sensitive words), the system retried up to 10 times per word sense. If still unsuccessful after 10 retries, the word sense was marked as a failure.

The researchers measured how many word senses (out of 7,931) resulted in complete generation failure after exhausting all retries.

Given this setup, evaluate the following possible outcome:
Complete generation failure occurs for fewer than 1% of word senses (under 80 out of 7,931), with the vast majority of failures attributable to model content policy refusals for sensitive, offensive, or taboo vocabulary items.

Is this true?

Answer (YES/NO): NO